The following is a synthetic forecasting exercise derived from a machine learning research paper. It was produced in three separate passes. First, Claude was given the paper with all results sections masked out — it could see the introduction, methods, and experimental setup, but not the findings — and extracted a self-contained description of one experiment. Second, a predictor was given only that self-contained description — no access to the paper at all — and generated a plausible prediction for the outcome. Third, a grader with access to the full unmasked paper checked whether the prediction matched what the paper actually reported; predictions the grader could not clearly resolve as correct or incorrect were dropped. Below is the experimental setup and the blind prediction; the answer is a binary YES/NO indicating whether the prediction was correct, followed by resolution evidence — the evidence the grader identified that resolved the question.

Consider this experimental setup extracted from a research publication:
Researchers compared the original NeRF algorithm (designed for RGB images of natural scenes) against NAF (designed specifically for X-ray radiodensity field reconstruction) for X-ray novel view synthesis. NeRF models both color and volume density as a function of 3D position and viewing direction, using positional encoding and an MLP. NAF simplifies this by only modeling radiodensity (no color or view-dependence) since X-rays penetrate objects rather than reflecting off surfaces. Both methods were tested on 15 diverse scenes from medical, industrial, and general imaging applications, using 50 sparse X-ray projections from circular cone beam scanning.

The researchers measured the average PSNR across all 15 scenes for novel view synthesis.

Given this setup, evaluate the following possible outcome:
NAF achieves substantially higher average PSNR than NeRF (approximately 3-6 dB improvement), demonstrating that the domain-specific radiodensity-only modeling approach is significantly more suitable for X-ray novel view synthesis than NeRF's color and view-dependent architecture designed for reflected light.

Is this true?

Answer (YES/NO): YES